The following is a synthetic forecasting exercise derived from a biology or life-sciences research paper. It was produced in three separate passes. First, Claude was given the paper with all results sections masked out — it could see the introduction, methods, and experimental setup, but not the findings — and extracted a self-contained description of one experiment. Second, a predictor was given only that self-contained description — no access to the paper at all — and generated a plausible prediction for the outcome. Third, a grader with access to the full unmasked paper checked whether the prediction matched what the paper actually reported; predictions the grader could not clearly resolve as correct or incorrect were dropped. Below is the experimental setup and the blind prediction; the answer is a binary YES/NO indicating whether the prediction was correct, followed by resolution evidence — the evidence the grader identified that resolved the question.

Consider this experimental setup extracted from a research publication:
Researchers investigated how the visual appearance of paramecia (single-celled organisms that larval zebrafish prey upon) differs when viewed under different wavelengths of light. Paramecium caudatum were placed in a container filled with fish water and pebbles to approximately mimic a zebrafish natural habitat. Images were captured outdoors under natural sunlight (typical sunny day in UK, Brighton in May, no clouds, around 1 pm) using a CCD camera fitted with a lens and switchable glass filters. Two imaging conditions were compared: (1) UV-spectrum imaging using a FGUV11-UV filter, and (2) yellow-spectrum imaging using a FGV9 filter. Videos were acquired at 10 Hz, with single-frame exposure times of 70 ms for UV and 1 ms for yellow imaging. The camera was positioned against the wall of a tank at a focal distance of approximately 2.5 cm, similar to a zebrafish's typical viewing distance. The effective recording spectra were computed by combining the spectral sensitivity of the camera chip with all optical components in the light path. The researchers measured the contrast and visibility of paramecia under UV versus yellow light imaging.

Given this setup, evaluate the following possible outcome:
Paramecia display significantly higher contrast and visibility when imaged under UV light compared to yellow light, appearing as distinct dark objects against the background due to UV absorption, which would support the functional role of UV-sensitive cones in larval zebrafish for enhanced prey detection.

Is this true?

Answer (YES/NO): NO